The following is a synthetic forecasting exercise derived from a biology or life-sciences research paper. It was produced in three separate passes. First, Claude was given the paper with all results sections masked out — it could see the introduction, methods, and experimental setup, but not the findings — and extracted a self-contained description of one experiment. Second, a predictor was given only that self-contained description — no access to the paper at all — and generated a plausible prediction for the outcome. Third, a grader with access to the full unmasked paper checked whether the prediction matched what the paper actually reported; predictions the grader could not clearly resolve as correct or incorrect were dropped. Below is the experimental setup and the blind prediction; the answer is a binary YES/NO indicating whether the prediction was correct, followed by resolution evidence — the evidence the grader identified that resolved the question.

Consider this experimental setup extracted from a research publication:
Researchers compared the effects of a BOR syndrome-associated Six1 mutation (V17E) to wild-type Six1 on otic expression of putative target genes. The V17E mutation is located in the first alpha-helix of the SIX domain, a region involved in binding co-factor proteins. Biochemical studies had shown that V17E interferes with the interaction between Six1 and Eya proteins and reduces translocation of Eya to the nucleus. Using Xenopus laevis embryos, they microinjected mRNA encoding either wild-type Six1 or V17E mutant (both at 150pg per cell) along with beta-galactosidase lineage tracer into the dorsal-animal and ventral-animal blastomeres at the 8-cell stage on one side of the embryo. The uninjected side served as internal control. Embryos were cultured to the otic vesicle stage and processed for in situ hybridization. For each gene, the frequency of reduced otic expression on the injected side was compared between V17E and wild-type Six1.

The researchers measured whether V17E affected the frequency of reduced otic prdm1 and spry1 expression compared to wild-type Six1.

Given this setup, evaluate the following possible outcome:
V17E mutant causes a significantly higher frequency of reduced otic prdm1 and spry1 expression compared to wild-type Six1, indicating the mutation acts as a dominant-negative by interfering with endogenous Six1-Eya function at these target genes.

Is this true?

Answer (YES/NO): NO